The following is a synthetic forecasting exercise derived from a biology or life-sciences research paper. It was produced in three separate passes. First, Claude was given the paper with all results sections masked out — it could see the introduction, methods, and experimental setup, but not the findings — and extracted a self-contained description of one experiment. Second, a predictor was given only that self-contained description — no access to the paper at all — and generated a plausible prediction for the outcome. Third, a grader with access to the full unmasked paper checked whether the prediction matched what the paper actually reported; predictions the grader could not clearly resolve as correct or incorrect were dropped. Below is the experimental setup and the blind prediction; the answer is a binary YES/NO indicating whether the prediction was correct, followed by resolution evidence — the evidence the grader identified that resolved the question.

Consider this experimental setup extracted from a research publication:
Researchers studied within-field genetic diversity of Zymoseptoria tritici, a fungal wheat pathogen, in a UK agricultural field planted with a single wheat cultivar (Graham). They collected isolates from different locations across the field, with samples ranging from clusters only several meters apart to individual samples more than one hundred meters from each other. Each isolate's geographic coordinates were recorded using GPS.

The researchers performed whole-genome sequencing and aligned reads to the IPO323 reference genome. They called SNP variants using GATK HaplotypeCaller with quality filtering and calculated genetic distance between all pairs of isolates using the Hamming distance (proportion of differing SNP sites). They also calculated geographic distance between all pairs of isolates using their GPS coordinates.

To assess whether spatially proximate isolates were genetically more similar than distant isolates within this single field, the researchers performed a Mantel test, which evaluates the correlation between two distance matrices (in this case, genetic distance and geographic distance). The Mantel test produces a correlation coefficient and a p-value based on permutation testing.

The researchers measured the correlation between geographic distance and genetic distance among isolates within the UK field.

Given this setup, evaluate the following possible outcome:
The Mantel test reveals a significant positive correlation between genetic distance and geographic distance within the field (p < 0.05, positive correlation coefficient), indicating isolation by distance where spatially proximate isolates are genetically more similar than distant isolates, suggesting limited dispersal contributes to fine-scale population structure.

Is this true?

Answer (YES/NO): NO